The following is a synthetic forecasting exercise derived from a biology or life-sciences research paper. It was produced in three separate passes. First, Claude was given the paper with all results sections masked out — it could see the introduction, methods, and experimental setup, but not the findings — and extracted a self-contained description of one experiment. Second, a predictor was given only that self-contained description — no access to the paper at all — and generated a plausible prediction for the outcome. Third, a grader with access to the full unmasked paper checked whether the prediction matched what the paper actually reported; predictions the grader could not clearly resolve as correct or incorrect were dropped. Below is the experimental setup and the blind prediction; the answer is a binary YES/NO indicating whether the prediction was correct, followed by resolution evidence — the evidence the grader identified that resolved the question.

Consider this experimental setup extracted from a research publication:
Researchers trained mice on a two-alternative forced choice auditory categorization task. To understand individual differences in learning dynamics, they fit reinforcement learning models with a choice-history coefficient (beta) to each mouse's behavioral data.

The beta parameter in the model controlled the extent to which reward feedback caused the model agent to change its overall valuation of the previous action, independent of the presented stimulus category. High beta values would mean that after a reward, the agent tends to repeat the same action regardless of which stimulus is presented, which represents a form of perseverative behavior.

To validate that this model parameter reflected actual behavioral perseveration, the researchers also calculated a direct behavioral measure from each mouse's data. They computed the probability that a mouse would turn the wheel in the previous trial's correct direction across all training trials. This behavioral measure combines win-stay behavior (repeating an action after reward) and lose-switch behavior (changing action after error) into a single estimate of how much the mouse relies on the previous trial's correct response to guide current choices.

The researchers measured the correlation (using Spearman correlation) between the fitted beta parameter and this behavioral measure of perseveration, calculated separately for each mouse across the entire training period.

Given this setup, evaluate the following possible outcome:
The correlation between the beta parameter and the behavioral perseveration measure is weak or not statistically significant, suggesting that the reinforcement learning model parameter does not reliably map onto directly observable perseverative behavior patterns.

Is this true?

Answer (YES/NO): NO